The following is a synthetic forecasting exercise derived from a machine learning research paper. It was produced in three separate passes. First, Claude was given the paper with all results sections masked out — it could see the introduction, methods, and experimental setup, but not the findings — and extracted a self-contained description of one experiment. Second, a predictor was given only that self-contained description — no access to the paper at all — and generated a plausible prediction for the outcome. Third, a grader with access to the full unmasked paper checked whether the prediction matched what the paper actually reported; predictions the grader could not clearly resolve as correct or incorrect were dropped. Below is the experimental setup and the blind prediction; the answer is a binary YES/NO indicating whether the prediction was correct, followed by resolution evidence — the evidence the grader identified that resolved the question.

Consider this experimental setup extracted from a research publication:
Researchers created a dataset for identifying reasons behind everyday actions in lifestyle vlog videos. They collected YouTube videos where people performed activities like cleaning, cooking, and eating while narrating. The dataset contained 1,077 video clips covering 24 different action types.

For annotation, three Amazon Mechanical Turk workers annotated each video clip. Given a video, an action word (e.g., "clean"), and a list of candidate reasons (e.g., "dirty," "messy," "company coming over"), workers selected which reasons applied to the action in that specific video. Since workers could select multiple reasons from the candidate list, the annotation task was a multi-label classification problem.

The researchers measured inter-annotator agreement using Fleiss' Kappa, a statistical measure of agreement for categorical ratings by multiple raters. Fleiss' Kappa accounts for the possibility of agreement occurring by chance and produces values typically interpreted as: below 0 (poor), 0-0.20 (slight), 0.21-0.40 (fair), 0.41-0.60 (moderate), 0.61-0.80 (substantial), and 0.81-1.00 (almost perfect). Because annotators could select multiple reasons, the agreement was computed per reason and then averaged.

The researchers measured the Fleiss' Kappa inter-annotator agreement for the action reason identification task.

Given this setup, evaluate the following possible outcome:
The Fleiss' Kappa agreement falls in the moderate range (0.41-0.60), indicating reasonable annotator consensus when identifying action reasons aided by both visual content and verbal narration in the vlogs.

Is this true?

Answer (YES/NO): YES